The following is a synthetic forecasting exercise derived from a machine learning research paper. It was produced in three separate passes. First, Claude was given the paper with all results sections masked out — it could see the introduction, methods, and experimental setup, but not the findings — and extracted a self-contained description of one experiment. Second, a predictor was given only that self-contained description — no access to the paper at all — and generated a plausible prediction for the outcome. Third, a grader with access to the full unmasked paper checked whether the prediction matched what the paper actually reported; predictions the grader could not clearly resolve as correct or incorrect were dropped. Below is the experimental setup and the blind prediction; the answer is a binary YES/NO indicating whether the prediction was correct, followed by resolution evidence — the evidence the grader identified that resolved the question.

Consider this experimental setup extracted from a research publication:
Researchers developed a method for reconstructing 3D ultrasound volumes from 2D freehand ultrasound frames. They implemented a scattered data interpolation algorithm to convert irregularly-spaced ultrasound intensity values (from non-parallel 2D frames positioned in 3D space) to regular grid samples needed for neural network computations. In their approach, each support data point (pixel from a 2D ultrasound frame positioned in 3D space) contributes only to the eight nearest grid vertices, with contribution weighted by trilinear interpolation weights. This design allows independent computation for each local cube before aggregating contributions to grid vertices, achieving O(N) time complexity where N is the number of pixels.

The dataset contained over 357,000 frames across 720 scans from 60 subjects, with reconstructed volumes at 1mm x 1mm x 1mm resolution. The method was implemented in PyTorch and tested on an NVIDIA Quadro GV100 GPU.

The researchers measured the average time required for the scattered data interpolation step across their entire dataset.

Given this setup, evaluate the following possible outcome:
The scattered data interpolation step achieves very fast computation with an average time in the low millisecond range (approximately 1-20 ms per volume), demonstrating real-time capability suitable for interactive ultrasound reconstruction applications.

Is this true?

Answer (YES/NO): NO